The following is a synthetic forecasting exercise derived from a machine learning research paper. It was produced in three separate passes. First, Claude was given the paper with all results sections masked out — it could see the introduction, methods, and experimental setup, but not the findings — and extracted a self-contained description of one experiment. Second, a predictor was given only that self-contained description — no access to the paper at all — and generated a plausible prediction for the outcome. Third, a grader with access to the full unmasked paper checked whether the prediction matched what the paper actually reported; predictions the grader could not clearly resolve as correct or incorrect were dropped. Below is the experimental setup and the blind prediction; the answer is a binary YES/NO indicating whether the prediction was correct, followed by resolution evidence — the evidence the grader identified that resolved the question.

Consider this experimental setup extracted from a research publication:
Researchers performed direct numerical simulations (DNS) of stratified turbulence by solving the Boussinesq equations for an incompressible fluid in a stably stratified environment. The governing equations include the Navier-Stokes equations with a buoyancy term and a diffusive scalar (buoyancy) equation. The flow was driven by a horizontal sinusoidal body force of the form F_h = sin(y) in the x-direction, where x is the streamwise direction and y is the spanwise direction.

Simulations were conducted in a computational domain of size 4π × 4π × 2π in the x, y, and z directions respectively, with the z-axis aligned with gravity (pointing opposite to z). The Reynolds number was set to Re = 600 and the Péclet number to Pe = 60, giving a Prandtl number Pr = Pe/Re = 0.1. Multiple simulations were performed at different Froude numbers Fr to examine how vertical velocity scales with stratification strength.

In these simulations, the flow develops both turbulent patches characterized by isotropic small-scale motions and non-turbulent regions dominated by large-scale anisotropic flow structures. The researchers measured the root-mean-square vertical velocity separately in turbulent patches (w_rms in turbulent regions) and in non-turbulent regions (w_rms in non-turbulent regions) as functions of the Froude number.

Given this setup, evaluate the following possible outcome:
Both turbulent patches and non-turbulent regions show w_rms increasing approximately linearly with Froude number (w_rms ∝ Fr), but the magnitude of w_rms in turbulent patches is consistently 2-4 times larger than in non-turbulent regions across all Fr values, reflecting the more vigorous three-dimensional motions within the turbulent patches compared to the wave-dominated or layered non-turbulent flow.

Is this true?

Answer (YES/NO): NO